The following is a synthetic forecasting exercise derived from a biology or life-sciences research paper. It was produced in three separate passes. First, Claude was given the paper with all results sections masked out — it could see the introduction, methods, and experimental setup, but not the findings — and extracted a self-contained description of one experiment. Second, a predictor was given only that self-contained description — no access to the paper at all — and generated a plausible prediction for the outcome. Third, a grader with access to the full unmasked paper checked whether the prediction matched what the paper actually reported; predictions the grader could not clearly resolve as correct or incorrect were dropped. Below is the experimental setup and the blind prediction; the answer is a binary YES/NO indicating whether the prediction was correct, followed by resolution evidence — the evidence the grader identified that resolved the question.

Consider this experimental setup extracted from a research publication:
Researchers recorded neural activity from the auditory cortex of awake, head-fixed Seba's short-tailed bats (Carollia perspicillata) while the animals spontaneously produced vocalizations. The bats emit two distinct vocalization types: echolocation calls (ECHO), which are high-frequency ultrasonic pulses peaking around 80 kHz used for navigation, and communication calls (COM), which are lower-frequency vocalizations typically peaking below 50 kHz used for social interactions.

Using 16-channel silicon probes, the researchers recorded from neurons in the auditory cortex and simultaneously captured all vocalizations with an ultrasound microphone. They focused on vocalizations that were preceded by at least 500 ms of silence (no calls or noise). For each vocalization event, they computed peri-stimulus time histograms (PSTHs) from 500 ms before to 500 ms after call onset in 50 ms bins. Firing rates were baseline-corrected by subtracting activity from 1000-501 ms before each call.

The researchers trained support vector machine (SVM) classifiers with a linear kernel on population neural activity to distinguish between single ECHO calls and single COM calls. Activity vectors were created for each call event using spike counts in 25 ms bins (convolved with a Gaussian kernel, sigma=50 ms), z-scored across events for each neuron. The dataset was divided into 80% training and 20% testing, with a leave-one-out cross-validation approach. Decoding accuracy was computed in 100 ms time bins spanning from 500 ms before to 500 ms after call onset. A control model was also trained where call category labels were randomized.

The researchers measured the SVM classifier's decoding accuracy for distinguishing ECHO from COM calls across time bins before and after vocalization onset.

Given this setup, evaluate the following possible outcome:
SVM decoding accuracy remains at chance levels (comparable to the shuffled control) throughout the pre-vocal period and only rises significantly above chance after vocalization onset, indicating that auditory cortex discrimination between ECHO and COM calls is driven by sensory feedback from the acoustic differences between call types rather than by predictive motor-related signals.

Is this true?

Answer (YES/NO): NO